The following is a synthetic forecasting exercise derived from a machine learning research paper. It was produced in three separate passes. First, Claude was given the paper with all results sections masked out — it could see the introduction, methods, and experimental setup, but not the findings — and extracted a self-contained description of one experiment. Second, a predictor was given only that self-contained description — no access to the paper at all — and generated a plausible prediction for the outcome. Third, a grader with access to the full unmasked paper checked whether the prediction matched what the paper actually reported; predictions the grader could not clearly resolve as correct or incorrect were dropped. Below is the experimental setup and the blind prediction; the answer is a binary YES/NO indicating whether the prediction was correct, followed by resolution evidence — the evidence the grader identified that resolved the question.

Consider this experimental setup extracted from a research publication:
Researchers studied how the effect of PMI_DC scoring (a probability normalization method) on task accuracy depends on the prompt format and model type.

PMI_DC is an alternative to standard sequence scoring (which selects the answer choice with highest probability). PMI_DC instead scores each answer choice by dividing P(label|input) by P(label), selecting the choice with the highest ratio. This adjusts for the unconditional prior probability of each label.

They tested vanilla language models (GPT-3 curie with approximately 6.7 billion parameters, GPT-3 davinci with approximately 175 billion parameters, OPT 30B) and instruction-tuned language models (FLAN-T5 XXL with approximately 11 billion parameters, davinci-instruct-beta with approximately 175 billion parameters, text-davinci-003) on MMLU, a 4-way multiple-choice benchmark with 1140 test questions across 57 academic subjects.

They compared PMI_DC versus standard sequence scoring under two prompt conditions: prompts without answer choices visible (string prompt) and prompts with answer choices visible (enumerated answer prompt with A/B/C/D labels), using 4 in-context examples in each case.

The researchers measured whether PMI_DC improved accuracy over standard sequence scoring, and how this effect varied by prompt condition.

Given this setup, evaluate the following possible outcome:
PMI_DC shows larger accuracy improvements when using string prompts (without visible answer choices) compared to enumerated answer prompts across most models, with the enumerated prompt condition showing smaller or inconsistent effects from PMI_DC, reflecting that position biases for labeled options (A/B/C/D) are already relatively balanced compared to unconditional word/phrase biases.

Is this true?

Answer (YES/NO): NO